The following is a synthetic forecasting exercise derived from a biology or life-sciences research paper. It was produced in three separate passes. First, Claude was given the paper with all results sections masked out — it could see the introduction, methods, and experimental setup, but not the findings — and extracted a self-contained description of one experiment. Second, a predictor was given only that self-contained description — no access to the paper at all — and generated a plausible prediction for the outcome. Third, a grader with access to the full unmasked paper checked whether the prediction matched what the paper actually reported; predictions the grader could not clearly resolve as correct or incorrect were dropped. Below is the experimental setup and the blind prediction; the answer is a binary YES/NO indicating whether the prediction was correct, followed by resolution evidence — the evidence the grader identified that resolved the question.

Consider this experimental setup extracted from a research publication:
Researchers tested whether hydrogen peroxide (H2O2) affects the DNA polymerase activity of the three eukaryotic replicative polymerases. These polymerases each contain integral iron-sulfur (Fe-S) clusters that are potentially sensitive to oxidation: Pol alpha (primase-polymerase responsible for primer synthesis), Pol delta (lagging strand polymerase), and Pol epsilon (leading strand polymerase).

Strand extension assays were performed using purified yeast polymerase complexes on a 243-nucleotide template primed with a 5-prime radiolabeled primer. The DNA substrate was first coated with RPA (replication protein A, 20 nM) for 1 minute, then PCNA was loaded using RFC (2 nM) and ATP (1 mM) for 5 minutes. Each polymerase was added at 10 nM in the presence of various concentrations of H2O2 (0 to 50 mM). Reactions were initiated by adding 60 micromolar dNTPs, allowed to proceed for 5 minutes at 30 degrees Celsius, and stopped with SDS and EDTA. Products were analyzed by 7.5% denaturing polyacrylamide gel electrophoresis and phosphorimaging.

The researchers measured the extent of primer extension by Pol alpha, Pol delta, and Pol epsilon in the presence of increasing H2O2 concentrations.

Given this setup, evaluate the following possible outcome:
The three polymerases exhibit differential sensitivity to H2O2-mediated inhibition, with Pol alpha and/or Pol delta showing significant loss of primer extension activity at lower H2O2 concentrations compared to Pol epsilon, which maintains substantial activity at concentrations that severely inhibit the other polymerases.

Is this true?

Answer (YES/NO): NO